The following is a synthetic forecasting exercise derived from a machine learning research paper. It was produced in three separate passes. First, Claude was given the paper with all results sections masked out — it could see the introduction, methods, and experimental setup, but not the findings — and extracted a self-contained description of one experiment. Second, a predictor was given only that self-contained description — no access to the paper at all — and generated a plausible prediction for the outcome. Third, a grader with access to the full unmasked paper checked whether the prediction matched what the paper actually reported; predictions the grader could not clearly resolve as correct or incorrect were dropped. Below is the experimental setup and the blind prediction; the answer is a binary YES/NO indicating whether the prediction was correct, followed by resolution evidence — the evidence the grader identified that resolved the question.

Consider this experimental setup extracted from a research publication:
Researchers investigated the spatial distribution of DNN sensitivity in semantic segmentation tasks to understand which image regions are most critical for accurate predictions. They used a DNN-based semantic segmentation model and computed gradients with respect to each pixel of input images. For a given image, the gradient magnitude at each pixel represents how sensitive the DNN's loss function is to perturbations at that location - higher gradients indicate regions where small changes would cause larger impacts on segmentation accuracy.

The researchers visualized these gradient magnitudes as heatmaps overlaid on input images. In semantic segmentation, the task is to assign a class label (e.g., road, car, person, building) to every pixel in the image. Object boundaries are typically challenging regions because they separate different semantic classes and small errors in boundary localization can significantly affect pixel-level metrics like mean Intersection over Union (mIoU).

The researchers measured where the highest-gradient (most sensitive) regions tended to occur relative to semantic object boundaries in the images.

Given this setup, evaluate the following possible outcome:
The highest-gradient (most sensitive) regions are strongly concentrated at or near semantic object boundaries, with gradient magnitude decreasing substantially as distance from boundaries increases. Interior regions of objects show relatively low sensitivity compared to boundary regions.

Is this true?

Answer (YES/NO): NO